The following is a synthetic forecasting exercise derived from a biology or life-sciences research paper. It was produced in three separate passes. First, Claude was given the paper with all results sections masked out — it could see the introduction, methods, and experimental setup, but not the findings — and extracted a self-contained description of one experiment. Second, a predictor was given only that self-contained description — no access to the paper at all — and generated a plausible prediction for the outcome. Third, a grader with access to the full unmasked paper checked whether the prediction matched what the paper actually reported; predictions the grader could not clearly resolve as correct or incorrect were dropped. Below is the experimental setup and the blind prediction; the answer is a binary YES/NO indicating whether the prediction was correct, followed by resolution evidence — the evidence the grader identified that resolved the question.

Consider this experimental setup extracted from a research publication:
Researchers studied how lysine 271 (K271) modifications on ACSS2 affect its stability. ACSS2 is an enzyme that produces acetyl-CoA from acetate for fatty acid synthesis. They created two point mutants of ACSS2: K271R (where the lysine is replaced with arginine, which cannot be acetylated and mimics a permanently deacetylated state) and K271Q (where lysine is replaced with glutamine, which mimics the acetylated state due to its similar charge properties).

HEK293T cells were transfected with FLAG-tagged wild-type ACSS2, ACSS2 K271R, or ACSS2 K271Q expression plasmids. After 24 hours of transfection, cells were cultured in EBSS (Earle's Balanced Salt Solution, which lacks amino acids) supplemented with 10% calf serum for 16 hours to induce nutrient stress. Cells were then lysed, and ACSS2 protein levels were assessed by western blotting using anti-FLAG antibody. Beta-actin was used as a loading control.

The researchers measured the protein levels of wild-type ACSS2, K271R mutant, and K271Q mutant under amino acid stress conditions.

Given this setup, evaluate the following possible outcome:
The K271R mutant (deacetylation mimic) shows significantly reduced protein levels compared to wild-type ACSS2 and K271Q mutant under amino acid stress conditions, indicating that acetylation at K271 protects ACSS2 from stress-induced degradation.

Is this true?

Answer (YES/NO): NO